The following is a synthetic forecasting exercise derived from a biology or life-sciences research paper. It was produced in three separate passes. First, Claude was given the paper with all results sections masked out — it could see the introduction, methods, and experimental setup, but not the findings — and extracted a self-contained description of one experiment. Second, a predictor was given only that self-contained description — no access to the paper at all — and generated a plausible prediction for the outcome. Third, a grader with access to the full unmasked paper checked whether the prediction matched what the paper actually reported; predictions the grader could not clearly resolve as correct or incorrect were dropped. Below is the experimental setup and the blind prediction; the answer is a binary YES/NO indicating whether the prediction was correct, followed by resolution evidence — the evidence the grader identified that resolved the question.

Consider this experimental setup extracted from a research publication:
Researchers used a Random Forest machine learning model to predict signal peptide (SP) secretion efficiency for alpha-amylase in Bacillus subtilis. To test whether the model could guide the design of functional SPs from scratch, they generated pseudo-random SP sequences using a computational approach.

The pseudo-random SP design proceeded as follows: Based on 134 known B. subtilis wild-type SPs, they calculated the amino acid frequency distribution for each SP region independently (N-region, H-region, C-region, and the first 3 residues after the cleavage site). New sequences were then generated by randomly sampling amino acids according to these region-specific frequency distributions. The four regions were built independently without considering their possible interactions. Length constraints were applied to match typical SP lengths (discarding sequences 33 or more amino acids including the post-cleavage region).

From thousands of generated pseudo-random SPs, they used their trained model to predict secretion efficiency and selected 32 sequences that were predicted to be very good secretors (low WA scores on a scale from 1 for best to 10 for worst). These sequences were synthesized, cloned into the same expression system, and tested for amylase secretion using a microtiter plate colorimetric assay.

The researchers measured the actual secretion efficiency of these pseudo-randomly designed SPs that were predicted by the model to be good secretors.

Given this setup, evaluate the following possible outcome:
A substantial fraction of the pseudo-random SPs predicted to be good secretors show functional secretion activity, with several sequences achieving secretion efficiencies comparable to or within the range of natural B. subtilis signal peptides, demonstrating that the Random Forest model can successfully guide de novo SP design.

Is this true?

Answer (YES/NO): YES